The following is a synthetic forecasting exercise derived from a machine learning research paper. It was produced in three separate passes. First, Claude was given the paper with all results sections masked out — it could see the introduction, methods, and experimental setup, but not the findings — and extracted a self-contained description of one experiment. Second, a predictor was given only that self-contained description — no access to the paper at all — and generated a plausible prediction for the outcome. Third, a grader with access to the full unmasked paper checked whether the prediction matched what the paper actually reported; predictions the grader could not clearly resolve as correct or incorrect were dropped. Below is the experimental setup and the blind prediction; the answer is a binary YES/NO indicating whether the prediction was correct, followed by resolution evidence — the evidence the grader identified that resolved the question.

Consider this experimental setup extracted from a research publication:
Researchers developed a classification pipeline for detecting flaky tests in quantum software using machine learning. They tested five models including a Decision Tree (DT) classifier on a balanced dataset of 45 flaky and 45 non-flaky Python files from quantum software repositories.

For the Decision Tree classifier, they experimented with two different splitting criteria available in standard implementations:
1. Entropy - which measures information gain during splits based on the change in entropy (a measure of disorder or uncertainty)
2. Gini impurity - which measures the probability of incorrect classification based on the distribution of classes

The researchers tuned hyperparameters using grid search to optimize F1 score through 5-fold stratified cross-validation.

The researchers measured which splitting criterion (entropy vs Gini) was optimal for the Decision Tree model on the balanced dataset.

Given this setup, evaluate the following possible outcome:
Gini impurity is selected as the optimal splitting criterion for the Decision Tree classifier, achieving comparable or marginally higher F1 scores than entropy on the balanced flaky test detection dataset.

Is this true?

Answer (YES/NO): NO